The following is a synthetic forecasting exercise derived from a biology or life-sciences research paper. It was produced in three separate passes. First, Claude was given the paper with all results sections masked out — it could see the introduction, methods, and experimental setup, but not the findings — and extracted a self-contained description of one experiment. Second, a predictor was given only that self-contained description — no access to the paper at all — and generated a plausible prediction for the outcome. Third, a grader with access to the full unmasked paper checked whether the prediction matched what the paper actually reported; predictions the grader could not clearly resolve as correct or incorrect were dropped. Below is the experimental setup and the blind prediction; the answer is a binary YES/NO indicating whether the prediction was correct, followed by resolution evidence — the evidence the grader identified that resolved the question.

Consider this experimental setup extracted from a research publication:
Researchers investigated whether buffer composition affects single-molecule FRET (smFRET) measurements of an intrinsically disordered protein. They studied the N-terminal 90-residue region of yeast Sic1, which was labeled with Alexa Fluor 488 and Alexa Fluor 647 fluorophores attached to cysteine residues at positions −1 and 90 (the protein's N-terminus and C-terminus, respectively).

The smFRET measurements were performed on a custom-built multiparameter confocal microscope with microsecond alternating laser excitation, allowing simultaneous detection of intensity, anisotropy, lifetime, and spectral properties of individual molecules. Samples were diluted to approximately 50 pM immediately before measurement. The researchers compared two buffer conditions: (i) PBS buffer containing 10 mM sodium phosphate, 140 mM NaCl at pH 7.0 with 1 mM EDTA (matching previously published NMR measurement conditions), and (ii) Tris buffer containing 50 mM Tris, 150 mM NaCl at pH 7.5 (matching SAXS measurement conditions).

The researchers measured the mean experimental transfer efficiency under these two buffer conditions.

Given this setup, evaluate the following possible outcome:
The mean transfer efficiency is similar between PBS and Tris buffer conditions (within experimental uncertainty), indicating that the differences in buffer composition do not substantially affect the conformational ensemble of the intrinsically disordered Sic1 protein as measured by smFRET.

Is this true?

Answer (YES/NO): YES